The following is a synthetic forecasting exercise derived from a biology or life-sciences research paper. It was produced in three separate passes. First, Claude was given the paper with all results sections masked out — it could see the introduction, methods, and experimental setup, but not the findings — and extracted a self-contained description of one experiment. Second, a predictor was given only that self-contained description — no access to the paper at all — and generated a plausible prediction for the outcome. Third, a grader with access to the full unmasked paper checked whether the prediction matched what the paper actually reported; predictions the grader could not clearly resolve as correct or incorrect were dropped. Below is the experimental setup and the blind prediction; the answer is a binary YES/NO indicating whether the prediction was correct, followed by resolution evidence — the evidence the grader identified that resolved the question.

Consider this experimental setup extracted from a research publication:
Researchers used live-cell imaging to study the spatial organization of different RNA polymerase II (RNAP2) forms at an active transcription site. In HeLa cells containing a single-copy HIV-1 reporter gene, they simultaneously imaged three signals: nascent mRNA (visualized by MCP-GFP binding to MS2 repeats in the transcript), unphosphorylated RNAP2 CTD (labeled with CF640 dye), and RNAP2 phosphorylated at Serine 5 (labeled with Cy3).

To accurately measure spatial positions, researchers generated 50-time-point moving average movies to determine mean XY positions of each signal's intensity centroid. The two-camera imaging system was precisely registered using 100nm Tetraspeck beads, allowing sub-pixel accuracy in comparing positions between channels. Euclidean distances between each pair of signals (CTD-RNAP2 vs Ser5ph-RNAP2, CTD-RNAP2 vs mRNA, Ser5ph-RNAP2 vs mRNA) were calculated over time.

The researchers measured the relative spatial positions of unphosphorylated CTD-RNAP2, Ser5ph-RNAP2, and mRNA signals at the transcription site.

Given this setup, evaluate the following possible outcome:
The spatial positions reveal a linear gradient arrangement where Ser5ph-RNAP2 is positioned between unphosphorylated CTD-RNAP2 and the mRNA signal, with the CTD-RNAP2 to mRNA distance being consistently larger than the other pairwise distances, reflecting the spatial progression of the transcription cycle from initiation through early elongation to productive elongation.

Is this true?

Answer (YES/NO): NO